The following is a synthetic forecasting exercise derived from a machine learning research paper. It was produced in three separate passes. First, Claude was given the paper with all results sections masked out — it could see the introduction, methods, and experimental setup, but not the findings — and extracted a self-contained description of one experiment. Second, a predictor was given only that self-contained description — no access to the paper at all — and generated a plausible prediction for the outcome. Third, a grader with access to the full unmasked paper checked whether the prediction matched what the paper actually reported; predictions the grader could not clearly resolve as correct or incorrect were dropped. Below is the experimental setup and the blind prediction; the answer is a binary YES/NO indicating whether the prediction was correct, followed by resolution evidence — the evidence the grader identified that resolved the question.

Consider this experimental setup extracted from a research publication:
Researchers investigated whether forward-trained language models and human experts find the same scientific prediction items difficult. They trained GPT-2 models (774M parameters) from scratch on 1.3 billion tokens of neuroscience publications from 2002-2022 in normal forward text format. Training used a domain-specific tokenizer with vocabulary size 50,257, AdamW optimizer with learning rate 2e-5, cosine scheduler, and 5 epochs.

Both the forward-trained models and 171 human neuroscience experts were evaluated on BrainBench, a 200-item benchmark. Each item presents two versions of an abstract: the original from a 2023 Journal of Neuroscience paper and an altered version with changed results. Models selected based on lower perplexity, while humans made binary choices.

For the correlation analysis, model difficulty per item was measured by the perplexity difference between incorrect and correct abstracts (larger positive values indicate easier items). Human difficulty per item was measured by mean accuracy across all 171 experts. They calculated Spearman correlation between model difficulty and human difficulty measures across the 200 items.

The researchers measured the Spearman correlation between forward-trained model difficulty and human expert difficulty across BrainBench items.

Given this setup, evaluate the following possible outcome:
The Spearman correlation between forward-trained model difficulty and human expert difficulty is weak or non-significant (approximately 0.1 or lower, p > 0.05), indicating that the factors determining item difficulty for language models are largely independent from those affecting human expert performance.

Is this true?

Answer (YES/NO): NO